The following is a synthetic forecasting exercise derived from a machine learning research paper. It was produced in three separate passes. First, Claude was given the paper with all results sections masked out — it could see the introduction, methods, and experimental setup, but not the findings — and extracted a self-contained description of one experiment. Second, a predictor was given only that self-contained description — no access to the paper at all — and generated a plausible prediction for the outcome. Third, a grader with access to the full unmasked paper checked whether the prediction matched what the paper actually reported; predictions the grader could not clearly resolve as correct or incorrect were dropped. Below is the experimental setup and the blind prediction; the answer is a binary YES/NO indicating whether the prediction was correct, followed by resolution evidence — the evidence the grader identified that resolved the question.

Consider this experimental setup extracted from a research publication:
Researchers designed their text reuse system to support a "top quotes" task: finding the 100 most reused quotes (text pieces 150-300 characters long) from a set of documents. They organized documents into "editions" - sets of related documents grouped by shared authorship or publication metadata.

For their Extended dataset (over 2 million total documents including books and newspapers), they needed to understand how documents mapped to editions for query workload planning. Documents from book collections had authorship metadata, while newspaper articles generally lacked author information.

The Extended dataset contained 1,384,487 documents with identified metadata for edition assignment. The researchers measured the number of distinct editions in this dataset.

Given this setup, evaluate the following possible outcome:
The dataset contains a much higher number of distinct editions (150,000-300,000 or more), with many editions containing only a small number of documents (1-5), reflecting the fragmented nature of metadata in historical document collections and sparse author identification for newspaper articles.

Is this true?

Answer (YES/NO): YES